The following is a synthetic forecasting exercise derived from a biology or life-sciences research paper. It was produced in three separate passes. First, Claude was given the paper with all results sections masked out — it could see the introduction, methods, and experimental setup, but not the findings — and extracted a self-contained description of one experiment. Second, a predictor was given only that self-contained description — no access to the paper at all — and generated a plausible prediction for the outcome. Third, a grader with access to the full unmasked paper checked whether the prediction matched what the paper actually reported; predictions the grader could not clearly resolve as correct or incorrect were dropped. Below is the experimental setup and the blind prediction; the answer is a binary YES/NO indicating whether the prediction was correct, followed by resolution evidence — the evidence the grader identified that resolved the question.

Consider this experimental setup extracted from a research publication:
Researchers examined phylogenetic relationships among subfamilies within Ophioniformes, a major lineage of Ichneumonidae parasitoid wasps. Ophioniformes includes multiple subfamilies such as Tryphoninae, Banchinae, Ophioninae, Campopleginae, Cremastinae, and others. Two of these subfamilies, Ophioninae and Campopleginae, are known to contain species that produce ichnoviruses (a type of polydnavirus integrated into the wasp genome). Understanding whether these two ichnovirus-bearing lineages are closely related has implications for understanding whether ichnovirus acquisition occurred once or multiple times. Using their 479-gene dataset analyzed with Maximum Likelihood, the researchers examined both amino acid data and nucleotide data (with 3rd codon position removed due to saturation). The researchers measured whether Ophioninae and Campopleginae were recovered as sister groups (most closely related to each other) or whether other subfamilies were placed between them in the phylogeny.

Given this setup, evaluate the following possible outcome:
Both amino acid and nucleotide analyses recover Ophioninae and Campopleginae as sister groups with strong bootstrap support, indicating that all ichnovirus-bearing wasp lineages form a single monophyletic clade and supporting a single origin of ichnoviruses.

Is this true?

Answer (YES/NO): NO